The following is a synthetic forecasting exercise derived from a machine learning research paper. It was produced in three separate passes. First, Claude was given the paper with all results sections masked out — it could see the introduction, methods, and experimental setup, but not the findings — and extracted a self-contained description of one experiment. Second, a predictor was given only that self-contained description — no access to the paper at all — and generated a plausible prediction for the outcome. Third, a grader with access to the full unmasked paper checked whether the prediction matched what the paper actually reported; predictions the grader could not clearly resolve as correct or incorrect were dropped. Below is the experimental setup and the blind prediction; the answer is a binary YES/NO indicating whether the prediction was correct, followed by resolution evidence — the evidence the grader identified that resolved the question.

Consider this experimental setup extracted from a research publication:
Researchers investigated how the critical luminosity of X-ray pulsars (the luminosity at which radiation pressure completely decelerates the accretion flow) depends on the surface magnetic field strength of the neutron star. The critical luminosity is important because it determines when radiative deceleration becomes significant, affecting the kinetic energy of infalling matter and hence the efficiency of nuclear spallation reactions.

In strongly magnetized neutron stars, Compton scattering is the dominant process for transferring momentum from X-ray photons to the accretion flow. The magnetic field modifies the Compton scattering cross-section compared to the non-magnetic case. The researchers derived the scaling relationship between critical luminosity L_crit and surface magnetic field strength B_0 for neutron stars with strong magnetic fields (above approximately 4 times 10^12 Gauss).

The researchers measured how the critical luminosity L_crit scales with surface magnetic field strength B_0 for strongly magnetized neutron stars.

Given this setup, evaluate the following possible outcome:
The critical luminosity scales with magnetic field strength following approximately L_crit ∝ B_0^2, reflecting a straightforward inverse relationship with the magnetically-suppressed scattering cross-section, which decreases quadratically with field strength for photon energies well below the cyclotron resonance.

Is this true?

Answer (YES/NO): YES